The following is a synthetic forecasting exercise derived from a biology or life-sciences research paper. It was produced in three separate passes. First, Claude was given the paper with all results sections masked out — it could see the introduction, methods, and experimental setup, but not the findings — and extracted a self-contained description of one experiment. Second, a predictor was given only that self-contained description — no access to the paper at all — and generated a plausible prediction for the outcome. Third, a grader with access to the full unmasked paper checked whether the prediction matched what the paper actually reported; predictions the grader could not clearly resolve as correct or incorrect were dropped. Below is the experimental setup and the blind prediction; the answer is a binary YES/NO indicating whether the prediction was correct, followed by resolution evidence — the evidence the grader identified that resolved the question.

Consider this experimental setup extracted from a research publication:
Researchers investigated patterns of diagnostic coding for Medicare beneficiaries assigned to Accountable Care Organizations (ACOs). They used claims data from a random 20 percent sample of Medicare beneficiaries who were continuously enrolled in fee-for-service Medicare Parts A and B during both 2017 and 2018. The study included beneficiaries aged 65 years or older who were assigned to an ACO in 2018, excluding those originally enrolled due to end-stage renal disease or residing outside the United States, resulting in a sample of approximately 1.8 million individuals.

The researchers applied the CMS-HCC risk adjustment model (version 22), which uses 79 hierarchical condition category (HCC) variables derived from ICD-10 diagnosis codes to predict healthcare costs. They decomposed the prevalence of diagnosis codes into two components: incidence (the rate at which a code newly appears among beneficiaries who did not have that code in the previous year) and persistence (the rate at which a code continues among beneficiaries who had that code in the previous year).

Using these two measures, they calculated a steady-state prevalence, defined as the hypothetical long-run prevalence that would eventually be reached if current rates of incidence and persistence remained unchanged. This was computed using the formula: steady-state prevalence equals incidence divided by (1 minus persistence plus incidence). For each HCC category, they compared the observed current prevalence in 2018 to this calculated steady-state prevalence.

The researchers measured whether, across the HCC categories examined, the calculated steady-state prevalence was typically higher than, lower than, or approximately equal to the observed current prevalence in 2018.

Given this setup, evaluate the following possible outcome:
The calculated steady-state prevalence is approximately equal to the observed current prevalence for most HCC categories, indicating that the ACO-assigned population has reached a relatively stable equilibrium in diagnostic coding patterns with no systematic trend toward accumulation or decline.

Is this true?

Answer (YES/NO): NO